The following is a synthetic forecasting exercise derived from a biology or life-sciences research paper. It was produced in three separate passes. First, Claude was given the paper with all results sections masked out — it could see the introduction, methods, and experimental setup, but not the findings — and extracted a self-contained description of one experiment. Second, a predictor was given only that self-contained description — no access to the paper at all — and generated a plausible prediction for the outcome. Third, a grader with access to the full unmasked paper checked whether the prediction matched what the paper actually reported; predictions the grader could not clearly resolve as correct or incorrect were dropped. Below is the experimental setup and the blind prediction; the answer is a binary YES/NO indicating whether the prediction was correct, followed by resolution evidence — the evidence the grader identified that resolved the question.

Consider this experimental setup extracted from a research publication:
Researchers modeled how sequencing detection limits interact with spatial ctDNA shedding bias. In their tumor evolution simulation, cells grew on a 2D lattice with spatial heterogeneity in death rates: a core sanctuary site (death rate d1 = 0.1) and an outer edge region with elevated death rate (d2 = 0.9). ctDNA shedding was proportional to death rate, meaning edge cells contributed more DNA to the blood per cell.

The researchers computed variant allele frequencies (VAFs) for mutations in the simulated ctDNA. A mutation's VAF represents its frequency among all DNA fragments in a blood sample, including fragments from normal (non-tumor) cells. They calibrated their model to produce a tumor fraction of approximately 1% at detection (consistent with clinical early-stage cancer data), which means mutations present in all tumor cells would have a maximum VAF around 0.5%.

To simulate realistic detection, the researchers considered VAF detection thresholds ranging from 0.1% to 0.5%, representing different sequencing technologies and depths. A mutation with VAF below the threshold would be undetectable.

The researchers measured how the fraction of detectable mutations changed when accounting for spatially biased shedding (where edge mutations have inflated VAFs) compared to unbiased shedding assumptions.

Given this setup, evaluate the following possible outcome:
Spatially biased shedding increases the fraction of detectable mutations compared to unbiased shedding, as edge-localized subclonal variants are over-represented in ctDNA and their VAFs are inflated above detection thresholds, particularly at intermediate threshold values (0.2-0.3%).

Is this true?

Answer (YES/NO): NO